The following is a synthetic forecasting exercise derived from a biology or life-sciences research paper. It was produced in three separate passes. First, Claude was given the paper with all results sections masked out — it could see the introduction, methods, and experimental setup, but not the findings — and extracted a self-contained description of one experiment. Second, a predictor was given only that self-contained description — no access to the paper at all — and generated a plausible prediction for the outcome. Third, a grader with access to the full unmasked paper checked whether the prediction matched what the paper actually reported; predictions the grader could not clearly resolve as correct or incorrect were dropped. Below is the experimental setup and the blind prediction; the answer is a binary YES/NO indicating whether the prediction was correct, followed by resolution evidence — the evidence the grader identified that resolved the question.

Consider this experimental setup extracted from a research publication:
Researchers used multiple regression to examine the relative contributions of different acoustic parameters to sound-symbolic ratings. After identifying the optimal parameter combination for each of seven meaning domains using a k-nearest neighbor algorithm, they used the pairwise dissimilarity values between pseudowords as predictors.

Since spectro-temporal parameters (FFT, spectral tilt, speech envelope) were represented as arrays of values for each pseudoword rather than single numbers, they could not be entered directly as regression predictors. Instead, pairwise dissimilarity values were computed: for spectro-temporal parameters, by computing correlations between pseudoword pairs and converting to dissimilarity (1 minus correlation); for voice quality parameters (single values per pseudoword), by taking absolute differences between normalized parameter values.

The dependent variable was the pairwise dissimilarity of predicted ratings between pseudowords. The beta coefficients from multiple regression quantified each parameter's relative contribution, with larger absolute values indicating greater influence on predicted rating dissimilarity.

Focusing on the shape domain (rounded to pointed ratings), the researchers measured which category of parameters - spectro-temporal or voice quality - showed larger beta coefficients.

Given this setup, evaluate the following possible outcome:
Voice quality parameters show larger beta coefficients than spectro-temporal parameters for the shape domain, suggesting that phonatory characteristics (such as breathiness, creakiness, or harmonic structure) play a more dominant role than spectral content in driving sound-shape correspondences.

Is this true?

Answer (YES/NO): NO